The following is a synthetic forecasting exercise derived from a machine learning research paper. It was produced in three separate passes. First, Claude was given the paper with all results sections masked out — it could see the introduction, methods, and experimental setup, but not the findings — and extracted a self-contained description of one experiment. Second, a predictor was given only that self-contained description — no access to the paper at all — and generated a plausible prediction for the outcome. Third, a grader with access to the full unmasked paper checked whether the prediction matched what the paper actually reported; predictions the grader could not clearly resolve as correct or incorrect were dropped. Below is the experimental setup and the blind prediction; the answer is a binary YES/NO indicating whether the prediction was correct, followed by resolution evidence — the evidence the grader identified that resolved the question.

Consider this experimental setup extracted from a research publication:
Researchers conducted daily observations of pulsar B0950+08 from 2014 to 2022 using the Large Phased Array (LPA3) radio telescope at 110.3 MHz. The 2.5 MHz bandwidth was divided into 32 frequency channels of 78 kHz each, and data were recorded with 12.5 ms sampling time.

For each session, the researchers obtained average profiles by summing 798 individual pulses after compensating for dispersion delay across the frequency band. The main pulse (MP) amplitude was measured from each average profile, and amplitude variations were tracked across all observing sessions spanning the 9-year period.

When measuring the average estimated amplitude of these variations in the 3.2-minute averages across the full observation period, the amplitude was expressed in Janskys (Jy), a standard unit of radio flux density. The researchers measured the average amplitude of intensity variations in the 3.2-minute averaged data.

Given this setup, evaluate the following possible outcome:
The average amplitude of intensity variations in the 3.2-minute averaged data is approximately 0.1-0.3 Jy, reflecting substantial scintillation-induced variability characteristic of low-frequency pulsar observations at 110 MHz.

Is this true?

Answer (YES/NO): NO